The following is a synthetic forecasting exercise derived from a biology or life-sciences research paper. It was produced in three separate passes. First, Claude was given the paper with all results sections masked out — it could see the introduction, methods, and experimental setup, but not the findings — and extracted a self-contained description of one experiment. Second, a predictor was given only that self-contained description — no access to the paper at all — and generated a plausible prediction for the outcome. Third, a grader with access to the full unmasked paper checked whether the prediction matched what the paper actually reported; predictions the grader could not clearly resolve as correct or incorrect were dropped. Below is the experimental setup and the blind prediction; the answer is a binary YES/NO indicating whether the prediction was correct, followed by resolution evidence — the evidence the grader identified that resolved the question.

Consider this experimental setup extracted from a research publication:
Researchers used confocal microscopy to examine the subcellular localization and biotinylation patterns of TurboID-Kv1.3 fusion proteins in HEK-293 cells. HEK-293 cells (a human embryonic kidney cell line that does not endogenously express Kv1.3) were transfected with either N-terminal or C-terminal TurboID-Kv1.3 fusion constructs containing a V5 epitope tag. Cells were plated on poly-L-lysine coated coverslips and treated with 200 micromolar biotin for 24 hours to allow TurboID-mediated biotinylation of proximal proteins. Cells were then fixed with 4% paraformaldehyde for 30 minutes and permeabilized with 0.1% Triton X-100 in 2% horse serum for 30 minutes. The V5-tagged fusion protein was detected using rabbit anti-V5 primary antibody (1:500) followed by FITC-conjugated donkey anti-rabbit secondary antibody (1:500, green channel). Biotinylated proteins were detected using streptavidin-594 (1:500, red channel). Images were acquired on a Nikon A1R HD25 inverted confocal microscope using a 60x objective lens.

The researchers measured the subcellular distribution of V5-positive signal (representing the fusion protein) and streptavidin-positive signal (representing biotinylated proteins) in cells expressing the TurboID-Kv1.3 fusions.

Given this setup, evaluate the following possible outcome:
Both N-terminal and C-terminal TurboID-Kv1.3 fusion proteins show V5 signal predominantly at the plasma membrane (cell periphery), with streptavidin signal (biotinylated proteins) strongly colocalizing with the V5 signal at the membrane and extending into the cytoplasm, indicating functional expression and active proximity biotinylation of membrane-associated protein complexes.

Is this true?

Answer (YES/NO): YES